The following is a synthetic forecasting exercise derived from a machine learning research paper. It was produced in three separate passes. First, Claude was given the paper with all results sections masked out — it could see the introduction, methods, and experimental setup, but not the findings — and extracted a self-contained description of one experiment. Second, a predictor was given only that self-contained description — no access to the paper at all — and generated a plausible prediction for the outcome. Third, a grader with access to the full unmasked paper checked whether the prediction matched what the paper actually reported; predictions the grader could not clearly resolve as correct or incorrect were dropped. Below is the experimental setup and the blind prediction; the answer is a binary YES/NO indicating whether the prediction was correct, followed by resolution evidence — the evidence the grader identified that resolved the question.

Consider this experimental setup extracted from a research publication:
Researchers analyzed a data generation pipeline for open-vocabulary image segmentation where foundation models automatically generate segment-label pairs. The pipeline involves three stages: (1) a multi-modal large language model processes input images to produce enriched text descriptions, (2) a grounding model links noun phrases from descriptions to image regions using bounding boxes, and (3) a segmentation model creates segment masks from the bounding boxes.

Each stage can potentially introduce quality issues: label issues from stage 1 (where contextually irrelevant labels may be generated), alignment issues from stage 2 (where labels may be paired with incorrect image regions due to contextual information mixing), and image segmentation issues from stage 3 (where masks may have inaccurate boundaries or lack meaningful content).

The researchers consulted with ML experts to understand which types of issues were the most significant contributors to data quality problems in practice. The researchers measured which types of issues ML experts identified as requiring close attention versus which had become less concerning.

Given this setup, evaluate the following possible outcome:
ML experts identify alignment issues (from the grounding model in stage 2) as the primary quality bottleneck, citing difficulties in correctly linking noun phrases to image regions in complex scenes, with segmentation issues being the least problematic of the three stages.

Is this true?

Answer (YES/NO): NO